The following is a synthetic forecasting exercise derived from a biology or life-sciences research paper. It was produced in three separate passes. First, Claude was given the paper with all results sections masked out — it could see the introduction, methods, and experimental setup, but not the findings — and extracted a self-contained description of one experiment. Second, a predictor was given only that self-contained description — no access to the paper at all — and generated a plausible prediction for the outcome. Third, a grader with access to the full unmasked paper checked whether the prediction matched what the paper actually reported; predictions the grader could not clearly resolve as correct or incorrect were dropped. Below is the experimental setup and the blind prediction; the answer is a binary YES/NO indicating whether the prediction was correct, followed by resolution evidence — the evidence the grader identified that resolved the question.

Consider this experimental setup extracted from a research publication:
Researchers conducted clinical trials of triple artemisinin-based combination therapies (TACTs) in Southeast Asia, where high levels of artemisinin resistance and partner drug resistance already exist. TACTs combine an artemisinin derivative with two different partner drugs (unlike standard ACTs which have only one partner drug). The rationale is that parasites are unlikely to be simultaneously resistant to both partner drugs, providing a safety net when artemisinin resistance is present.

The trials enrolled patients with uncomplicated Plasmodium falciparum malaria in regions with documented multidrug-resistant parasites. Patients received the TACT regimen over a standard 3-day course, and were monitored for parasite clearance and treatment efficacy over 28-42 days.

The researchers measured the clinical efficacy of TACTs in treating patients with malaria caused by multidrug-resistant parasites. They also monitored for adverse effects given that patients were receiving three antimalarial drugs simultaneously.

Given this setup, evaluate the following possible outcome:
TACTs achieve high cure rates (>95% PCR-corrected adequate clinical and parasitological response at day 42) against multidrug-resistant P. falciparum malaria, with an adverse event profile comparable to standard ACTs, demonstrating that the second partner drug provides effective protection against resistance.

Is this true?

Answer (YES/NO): NO